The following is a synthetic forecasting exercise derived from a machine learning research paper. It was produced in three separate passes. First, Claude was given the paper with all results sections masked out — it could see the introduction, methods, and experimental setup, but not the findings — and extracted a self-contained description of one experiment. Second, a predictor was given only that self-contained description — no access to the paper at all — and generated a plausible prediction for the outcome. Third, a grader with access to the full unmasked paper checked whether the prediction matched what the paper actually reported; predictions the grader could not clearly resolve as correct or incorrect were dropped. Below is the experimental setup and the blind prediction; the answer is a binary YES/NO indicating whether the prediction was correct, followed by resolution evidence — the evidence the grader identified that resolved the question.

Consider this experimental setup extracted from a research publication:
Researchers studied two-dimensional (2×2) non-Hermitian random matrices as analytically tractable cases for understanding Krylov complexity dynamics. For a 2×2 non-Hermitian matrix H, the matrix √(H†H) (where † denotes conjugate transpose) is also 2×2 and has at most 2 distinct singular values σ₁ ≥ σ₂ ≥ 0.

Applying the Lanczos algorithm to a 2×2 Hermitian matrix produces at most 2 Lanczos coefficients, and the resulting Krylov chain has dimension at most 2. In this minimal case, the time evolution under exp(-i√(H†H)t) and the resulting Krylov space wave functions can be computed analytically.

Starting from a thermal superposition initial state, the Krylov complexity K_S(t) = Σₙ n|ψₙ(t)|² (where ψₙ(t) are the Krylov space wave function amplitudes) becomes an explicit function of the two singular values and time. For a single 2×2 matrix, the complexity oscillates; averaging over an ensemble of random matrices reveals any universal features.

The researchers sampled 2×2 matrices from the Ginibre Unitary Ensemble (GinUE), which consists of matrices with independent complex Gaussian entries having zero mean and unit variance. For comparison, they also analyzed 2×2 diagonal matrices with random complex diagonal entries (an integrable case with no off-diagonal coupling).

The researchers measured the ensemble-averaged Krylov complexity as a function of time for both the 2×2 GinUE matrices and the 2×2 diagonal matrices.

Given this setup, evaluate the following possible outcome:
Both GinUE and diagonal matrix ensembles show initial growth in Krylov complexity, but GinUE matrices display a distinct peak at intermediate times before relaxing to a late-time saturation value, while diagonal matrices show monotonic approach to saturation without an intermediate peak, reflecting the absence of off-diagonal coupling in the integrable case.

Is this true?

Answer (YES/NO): YES